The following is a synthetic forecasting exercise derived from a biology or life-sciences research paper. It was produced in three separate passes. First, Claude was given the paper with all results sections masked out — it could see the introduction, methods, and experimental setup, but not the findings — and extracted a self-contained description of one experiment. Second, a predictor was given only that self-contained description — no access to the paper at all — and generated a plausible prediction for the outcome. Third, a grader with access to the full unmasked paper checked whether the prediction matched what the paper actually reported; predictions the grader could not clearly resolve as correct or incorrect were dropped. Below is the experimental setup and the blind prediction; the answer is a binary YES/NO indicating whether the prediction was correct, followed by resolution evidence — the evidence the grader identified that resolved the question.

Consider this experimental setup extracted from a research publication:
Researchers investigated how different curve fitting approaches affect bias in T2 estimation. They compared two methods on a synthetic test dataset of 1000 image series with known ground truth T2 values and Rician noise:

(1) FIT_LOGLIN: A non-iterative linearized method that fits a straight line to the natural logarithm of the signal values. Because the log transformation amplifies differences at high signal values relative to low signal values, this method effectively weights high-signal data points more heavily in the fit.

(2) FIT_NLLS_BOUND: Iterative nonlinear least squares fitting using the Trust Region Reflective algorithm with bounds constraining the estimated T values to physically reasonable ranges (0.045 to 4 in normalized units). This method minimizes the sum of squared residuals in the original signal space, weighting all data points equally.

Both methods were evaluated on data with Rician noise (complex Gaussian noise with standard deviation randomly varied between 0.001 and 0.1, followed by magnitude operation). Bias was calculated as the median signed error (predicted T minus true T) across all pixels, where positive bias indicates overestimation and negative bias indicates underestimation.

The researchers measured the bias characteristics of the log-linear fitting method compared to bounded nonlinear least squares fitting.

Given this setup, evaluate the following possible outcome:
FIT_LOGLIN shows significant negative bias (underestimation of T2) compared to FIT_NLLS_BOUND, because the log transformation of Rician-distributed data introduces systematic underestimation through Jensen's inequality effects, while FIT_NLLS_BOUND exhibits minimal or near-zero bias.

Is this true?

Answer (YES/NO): NO